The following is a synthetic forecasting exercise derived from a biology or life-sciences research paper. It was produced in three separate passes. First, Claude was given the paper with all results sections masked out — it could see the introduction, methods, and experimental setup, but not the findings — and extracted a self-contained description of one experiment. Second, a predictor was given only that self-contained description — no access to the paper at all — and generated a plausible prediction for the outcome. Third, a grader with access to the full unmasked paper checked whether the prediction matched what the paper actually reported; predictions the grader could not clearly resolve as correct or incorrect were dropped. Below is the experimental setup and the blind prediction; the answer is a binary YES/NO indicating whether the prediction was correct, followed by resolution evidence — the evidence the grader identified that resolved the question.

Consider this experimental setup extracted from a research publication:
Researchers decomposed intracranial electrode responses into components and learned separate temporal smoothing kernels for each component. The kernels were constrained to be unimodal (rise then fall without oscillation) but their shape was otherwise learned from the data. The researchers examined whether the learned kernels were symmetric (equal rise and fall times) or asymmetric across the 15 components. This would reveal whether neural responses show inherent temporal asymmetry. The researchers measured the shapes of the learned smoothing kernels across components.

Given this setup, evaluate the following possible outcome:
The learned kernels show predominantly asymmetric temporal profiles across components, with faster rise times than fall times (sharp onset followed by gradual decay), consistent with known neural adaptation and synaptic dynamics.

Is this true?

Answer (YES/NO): YES